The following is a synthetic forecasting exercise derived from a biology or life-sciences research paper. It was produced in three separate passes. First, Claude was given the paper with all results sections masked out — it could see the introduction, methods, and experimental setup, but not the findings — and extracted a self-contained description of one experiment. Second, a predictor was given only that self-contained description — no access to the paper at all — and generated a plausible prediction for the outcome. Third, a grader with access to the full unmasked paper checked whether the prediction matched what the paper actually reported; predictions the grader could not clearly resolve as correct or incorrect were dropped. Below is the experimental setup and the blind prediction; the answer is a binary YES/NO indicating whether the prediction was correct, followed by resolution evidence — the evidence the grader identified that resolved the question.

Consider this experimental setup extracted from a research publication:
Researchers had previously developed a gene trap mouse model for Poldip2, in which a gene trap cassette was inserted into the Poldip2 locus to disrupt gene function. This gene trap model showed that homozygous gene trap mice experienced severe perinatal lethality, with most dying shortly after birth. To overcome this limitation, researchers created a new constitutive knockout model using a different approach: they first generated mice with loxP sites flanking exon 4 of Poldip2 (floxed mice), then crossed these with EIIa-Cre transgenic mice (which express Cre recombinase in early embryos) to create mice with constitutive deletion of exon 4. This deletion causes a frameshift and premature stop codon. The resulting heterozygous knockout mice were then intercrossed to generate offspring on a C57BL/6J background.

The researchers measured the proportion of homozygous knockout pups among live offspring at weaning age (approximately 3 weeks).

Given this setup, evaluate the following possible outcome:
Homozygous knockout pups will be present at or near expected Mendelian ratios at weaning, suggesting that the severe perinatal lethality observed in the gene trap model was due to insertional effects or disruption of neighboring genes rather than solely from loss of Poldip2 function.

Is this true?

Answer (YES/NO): NO